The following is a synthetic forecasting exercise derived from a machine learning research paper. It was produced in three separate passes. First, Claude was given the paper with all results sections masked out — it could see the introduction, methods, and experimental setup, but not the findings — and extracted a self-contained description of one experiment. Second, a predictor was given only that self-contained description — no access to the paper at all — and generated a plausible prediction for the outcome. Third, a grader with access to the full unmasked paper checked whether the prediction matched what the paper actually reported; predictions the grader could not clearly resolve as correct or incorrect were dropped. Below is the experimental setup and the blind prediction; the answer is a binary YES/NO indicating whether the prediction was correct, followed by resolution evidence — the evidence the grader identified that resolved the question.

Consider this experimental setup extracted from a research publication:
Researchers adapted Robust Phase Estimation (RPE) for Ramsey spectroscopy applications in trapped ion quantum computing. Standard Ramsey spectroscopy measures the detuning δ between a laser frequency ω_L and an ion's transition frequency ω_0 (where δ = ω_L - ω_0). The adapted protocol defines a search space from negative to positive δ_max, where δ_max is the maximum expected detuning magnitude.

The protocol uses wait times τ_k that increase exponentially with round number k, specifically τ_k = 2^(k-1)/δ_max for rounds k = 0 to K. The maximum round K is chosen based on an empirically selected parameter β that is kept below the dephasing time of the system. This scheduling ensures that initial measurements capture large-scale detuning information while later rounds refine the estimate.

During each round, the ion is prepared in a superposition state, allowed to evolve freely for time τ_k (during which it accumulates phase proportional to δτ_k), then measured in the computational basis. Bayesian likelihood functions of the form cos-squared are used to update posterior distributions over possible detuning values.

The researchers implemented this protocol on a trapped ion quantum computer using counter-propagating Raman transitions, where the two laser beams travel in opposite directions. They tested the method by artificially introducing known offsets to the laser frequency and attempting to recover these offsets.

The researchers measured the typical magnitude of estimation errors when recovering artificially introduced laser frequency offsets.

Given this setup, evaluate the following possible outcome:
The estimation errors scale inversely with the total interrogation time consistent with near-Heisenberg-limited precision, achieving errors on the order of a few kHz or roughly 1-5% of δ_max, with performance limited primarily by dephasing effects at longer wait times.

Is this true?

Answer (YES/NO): NO